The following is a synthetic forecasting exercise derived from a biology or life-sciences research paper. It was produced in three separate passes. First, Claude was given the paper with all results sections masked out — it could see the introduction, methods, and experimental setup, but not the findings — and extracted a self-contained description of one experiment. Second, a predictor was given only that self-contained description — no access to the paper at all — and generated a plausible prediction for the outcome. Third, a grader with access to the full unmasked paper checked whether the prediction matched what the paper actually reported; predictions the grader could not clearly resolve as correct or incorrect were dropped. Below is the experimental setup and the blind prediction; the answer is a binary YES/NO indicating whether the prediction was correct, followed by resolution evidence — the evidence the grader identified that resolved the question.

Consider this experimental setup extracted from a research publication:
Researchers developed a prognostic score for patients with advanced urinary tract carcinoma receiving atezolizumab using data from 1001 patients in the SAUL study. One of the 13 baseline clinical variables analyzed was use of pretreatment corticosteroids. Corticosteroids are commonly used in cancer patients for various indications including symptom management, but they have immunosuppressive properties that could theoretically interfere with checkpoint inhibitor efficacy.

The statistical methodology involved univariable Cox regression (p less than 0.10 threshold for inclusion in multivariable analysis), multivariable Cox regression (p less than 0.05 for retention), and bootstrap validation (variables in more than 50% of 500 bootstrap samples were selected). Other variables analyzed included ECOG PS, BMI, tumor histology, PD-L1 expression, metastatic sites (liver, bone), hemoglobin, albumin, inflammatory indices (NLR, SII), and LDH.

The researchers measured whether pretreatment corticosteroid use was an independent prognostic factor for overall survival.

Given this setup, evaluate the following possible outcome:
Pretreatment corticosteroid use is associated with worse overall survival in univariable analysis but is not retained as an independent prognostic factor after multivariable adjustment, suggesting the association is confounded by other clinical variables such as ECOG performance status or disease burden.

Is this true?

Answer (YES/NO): NO